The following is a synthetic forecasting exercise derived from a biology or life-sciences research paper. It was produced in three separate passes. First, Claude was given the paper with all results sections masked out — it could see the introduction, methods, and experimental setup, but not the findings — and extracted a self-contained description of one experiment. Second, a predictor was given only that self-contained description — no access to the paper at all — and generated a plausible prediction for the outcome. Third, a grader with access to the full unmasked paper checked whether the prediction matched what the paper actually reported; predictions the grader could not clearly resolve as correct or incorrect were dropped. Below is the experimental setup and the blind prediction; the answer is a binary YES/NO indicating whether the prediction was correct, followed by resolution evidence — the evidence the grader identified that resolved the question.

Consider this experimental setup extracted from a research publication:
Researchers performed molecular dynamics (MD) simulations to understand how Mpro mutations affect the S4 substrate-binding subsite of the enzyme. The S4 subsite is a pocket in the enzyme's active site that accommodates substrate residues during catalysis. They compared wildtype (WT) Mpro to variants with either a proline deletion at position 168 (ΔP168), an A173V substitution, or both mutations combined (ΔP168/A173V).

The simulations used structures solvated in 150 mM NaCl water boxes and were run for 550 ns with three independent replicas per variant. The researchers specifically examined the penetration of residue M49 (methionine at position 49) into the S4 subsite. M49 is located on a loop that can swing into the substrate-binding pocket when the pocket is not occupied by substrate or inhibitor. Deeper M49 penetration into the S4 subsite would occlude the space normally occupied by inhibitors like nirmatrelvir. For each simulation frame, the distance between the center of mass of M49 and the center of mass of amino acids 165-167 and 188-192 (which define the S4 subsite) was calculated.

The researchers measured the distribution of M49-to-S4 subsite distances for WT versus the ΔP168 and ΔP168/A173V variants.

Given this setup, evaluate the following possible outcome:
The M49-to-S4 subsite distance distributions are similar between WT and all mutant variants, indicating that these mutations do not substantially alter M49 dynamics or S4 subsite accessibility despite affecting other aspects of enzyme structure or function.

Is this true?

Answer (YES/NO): NO